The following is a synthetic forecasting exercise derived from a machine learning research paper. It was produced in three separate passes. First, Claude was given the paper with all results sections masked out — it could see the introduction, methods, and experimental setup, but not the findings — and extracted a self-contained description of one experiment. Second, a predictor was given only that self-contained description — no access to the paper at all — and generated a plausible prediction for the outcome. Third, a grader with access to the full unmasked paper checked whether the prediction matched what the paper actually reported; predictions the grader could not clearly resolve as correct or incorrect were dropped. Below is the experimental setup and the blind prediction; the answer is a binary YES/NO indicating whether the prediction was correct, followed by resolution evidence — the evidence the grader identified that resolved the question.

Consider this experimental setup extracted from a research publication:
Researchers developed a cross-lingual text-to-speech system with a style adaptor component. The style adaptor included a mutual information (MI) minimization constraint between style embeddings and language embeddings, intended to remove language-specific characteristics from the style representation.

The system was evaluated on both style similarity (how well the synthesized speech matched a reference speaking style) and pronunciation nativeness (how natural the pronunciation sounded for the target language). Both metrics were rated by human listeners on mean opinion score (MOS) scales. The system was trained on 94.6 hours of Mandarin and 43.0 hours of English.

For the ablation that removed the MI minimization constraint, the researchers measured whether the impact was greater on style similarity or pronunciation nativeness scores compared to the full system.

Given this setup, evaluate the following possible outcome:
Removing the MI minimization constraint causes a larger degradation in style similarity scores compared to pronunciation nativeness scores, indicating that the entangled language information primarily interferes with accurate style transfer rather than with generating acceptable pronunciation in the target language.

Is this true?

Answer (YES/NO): NO